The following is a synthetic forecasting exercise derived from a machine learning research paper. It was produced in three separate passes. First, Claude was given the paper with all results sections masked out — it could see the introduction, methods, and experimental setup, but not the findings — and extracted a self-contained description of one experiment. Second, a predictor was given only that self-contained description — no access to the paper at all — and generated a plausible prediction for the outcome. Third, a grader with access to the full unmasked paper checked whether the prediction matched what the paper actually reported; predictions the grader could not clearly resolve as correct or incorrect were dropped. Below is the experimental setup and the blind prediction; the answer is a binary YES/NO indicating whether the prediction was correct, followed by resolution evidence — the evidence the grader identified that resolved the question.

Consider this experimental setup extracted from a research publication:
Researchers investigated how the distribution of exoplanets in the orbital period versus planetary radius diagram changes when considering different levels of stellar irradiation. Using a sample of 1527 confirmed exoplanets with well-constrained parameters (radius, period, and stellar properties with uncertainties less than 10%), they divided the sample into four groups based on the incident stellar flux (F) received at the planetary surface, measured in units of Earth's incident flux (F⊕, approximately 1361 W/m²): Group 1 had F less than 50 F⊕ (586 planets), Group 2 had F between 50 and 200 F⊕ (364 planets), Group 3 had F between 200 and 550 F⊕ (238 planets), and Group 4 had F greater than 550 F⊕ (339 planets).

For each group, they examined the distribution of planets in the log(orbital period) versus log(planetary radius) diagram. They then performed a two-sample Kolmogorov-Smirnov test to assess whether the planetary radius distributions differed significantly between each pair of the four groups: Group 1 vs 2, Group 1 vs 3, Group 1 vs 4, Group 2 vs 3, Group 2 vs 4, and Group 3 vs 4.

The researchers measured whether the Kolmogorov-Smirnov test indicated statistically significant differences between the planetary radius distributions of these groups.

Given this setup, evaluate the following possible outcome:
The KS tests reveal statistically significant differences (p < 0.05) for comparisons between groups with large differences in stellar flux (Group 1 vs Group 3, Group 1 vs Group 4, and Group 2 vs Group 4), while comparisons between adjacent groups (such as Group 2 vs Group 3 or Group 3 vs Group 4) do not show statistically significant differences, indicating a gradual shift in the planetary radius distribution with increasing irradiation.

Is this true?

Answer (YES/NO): NO